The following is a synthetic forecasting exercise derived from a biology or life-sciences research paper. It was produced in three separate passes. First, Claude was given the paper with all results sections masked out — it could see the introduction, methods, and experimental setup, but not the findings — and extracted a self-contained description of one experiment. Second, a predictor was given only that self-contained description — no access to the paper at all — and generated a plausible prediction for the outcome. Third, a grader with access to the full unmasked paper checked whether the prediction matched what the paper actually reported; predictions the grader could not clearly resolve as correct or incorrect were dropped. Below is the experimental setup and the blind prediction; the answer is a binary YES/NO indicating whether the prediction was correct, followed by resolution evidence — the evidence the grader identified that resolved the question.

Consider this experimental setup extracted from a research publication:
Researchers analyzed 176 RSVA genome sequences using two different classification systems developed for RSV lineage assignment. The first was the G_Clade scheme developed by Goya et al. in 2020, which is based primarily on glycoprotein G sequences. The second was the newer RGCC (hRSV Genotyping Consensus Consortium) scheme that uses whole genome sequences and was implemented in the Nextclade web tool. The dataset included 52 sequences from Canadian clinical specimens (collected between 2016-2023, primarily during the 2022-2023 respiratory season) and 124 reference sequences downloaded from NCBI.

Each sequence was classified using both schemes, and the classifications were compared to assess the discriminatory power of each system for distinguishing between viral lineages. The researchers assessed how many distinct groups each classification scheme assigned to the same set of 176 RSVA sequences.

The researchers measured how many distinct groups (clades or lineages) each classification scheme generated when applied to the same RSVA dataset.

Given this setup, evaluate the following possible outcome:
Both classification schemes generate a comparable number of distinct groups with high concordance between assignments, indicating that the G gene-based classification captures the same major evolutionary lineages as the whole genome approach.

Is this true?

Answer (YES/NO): NO